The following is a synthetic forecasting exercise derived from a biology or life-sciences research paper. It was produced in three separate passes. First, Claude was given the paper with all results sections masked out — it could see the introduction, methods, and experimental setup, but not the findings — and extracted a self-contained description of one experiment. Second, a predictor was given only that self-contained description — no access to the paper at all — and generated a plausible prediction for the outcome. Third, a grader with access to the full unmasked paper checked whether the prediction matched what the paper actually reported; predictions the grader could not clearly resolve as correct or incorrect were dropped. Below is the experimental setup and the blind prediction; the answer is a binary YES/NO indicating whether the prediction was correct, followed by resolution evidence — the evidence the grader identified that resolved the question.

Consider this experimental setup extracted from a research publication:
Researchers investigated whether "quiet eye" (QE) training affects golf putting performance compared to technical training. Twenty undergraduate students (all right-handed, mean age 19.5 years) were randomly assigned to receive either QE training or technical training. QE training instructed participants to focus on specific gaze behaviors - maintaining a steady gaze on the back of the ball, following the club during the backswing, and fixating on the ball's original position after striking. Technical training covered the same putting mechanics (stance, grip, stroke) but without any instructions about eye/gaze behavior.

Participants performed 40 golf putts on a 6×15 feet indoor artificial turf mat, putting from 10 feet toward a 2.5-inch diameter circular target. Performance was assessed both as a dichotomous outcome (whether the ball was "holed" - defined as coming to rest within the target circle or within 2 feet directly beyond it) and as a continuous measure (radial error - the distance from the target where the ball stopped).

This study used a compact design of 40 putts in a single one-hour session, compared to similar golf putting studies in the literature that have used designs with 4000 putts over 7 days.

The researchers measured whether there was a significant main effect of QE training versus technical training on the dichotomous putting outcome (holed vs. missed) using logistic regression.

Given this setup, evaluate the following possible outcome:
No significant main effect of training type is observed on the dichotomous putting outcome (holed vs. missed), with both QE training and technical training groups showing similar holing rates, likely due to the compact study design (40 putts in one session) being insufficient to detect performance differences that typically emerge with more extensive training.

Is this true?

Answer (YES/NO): YES